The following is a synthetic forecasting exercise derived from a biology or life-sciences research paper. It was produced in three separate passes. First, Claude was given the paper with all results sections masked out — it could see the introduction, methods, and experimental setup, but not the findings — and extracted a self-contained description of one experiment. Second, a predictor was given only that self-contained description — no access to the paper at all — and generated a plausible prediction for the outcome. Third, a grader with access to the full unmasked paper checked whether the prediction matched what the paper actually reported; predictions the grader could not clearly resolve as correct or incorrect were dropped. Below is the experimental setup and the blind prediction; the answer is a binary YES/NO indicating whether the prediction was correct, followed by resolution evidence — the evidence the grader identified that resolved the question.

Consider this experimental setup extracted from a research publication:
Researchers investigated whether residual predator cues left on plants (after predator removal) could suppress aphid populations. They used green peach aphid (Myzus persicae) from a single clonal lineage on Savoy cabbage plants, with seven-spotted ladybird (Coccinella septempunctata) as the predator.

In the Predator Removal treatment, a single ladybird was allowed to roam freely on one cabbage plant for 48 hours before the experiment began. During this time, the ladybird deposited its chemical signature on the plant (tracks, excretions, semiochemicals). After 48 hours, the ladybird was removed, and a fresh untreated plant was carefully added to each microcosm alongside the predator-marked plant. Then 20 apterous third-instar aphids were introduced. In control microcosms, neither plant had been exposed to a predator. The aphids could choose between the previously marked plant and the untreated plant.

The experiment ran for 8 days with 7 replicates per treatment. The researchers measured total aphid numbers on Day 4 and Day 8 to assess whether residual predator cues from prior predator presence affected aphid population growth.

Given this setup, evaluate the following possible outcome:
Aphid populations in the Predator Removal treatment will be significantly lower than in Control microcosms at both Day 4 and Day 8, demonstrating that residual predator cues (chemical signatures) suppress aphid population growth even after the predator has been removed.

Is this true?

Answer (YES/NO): NO